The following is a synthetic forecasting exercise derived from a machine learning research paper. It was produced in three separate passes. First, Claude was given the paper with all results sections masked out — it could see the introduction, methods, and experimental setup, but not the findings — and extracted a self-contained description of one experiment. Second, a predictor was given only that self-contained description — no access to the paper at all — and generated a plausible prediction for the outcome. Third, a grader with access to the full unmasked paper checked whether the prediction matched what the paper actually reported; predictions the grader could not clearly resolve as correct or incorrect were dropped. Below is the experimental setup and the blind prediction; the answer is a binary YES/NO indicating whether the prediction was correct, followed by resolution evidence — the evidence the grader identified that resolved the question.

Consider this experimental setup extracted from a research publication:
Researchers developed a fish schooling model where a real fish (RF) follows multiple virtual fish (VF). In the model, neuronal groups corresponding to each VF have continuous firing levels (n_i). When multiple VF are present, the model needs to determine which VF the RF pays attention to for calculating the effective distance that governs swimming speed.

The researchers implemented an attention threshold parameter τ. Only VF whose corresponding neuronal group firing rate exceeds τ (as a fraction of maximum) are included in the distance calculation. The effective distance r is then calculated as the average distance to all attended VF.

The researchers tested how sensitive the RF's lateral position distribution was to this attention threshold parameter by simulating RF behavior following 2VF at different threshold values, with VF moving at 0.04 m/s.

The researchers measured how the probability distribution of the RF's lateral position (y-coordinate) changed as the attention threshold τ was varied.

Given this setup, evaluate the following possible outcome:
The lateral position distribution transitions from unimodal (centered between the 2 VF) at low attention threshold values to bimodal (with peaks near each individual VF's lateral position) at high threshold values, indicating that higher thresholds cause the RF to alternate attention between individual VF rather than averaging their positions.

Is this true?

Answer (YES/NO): NO